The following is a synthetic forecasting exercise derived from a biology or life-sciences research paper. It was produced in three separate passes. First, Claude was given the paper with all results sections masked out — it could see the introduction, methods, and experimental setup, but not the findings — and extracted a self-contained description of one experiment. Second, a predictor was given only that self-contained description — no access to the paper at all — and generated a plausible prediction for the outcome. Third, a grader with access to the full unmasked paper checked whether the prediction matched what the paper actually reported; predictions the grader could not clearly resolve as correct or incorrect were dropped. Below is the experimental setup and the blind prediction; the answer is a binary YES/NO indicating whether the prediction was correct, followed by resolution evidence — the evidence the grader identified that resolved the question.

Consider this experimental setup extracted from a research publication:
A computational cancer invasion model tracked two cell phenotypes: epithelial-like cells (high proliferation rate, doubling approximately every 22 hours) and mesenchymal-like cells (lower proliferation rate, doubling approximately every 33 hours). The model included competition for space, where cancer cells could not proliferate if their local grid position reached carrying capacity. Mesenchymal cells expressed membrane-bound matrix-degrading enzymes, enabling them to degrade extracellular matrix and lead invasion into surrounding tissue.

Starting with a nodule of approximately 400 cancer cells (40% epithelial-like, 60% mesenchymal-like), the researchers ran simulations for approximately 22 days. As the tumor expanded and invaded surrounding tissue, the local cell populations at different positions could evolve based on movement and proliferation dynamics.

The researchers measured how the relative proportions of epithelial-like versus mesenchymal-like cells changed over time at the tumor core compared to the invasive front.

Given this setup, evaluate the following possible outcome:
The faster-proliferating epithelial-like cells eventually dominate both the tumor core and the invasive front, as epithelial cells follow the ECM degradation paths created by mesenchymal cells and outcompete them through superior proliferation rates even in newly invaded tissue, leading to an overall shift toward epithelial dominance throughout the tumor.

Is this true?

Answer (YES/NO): NO